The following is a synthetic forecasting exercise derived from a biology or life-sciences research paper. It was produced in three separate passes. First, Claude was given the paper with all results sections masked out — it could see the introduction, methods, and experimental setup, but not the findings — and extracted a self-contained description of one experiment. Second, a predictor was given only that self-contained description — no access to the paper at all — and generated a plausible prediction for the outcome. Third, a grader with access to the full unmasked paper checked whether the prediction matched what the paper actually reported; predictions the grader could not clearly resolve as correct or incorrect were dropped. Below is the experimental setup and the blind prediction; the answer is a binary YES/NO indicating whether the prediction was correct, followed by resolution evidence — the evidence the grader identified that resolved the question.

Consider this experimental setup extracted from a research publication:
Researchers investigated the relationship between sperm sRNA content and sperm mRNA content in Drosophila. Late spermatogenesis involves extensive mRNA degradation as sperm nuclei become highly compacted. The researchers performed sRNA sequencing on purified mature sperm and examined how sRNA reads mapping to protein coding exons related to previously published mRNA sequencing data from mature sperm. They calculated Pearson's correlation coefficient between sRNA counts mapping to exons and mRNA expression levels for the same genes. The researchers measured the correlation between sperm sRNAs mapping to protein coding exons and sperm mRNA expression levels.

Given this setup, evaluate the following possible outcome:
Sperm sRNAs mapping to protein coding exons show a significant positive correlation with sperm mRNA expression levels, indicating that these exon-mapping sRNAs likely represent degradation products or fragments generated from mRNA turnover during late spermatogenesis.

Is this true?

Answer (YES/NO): YES